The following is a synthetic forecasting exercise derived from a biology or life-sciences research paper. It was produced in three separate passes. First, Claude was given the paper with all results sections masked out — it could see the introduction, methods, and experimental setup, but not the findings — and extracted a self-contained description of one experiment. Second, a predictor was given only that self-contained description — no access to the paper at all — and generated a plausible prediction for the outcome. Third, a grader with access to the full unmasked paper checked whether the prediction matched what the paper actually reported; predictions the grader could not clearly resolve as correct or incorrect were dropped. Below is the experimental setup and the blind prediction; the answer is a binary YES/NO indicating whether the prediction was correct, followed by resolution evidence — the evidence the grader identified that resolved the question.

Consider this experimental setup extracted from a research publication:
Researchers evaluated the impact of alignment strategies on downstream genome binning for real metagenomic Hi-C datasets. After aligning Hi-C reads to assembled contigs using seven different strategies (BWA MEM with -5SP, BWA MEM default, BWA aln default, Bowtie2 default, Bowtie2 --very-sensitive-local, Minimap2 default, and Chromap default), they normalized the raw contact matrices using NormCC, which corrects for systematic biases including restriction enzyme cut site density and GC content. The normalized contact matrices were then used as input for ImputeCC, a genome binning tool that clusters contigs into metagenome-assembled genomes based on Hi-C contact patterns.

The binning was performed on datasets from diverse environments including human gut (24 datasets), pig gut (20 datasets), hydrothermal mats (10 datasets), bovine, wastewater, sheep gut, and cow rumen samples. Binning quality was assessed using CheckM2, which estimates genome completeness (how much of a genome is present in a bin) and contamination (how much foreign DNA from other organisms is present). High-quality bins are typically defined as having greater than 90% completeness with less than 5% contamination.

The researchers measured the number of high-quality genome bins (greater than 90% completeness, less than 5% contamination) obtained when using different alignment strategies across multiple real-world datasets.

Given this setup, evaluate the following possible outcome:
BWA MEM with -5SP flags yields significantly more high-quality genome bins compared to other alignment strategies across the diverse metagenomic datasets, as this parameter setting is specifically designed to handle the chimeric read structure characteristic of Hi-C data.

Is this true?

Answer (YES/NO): YES